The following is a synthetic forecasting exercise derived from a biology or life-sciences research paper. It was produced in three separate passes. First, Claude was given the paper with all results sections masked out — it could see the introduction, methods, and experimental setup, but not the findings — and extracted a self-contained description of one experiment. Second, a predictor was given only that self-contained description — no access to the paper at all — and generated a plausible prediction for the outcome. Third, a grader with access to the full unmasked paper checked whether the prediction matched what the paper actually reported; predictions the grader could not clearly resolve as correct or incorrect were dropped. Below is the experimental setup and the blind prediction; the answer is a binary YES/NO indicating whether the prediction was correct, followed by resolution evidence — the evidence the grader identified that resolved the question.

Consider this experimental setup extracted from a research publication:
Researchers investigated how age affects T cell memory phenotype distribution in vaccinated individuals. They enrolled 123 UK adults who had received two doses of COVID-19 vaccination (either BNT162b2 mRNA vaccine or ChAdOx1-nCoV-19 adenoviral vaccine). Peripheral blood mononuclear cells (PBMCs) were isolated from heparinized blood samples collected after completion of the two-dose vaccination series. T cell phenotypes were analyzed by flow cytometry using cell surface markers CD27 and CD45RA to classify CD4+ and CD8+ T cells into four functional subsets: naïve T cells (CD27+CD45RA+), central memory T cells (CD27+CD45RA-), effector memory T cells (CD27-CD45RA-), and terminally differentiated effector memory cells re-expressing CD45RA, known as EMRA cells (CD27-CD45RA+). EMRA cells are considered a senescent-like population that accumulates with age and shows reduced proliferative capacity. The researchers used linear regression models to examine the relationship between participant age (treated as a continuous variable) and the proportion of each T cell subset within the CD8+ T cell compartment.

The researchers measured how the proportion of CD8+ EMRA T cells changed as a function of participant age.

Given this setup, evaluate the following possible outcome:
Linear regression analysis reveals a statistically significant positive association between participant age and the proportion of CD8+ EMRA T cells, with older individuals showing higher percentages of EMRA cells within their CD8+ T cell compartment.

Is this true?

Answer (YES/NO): YES